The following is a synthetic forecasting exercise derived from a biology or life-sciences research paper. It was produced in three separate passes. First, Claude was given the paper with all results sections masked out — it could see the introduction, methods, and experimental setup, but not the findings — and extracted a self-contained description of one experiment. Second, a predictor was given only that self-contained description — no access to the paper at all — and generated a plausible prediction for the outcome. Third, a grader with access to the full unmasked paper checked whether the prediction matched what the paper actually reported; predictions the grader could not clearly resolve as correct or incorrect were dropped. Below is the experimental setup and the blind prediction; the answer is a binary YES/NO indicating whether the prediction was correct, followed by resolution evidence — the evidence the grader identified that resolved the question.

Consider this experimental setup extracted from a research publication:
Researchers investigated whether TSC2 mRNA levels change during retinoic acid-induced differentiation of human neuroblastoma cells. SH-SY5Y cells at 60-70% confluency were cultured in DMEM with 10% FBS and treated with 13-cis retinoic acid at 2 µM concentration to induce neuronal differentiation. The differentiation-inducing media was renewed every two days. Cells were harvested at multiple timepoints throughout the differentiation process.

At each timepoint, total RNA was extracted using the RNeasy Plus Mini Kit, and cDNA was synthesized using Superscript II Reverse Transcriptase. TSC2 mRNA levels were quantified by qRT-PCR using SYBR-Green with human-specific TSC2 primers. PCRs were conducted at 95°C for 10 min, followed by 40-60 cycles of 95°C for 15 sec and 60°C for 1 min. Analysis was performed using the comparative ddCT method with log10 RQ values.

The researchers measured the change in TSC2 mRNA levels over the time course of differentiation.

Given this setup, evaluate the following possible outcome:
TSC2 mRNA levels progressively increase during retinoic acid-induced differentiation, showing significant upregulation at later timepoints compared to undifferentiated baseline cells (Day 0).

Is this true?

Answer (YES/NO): NO